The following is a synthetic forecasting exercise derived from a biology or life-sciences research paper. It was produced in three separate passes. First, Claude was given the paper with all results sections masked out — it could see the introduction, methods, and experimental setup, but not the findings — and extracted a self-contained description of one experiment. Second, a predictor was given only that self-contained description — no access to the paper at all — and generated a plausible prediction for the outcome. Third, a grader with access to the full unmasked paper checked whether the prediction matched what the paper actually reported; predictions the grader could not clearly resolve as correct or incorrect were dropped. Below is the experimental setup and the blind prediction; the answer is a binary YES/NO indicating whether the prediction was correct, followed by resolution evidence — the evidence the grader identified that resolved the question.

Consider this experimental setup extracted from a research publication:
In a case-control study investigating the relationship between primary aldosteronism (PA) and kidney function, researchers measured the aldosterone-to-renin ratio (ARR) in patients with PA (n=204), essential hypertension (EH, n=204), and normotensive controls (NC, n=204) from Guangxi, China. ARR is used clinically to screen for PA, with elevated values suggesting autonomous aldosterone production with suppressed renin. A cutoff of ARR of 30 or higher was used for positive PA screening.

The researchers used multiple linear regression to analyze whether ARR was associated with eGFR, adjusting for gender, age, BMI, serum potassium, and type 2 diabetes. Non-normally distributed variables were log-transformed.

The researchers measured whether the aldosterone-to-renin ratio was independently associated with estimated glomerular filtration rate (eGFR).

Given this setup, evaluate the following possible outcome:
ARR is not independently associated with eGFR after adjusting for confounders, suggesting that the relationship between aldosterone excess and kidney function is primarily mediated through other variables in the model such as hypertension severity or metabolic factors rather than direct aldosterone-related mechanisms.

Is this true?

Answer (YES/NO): NO